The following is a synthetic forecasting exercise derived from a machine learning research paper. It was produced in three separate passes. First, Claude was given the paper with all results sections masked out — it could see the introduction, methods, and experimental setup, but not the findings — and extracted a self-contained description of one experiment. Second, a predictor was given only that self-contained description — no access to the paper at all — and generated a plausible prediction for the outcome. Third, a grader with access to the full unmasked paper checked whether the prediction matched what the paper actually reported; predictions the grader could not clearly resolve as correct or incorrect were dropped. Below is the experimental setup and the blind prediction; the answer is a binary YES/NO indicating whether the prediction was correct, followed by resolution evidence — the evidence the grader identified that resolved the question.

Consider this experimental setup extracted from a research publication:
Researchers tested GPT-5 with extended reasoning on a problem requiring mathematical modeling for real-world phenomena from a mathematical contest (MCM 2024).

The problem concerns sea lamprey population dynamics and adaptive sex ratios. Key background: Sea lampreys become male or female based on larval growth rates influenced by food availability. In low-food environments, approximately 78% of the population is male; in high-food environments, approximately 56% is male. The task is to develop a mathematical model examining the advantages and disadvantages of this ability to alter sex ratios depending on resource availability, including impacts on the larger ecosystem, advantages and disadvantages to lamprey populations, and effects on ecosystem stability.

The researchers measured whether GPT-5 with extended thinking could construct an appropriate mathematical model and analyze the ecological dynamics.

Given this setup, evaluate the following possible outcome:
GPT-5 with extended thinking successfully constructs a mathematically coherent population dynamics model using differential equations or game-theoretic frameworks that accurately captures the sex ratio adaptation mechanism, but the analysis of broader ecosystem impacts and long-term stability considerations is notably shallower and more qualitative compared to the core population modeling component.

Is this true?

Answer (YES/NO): NO